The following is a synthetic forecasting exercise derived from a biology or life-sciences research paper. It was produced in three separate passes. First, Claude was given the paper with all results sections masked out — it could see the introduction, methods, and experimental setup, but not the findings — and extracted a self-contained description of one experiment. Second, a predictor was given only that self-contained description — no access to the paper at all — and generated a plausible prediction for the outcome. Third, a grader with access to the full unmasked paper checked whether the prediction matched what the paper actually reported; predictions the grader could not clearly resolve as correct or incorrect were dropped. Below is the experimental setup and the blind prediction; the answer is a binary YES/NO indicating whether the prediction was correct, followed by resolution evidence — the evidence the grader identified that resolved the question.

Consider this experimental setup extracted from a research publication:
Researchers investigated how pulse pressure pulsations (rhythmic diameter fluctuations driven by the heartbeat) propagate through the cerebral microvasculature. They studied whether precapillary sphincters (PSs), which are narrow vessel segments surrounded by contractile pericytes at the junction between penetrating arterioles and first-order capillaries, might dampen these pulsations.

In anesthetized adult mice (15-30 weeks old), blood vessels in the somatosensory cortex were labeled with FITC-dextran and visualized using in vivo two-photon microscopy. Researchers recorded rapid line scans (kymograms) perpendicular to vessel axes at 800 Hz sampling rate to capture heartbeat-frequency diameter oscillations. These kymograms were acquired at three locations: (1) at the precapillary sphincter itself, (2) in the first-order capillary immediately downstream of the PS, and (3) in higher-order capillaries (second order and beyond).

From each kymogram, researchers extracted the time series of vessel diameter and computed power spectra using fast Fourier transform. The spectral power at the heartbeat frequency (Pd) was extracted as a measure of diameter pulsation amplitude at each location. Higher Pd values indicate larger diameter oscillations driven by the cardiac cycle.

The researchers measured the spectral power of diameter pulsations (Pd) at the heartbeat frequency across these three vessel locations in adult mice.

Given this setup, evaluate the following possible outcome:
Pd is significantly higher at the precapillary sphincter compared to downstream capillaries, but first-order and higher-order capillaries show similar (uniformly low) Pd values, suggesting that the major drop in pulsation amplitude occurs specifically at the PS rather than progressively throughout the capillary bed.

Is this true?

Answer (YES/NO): NO